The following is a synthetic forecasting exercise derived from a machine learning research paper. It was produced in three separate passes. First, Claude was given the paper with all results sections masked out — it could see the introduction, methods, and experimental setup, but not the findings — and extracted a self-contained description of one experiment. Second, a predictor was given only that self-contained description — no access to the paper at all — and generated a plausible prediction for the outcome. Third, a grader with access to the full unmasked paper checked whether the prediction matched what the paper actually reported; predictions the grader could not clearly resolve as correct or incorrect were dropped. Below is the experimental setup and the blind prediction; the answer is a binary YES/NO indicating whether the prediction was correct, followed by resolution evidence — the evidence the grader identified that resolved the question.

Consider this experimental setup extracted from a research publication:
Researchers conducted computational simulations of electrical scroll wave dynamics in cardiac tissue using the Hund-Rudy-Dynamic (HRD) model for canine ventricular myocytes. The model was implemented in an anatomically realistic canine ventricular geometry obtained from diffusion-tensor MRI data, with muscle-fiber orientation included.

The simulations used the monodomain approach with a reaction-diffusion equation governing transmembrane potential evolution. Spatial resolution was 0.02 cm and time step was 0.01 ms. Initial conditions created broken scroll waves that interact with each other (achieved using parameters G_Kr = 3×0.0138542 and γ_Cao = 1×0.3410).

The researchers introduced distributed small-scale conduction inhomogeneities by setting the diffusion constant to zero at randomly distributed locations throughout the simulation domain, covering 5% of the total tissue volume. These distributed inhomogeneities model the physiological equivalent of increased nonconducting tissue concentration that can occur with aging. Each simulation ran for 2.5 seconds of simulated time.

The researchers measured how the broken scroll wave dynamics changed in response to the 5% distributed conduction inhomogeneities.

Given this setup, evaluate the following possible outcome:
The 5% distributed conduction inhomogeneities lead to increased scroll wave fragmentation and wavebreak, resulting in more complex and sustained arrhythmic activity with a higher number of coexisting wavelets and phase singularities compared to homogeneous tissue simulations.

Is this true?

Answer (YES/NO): NO